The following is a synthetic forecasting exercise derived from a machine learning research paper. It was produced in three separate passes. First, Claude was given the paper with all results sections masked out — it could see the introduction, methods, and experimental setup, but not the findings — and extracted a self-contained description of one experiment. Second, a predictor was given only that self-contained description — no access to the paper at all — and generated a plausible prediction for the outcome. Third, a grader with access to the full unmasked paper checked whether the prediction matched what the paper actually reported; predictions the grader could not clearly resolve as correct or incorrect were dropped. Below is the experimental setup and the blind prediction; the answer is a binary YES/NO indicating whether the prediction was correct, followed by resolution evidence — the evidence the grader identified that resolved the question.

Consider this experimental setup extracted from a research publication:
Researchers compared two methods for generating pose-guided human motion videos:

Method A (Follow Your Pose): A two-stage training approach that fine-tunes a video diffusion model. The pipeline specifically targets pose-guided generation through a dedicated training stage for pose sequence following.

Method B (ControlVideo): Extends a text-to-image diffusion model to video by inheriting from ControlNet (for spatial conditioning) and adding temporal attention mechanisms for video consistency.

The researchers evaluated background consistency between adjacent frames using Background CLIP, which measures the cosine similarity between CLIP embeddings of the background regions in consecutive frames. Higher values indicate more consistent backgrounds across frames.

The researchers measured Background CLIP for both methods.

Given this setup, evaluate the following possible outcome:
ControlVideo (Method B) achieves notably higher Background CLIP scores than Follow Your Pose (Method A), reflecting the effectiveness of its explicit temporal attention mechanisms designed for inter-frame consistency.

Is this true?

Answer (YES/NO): YES